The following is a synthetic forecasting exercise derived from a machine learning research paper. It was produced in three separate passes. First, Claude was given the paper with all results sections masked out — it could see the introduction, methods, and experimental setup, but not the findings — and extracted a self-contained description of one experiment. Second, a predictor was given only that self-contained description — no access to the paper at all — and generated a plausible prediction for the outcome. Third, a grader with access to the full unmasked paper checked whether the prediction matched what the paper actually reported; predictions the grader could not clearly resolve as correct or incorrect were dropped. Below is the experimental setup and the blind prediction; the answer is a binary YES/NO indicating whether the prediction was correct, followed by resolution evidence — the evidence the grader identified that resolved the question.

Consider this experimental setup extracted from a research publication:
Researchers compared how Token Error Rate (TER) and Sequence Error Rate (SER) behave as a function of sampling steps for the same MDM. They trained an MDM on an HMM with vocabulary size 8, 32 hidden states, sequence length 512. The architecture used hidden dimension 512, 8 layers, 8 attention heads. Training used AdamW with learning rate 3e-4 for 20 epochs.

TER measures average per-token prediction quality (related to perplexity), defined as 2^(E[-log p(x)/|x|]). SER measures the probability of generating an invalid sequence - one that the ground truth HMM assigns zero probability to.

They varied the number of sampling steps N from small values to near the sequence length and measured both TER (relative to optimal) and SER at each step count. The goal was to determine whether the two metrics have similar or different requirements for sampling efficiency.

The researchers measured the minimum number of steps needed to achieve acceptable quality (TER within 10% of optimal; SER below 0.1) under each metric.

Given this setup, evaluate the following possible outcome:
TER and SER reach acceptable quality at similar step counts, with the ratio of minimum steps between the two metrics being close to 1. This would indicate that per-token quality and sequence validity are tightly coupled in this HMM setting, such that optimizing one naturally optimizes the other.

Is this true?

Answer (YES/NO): NO